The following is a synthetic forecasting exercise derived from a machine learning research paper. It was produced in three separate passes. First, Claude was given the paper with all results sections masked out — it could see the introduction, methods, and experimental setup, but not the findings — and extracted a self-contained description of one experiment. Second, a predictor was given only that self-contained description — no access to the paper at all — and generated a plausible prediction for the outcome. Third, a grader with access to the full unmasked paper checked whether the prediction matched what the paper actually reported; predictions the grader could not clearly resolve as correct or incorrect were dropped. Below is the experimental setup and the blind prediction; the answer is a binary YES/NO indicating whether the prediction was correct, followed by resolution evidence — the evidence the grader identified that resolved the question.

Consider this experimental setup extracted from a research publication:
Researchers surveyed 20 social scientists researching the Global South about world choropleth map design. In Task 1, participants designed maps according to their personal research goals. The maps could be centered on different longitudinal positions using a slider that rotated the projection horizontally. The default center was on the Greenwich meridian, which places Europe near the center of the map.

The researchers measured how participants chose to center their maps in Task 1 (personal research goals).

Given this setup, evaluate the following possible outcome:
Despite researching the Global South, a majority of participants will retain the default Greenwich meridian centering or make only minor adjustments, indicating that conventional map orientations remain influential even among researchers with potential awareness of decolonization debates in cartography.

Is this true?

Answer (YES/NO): YES